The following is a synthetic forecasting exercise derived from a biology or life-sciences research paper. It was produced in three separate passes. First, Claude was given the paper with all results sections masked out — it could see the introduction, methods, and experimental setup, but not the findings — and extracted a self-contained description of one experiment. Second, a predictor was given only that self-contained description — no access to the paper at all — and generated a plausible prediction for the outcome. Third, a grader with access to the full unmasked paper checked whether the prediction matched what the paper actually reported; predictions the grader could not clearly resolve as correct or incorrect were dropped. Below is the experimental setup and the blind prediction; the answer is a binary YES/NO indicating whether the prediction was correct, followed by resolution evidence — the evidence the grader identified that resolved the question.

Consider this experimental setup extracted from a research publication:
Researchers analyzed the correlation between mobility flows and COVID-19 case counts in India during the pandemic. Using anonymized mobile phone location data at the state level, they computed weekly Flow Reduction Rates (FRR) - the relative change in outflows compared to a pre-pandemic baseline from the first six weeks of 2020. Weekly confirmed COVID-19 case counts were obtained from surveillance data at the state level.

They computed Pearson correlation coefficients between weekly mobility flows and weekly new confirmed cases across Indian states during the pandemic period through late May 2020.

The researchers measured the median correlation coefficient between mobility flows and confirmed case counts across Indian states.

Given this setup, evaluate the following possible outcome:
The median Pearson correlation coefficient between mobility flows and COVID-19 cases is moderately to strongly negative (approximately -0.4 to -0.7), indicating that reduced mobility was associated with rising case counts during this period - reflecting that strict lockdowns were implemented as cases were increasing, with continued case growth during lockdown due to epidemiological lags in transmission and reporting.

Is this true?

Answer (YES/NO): YES